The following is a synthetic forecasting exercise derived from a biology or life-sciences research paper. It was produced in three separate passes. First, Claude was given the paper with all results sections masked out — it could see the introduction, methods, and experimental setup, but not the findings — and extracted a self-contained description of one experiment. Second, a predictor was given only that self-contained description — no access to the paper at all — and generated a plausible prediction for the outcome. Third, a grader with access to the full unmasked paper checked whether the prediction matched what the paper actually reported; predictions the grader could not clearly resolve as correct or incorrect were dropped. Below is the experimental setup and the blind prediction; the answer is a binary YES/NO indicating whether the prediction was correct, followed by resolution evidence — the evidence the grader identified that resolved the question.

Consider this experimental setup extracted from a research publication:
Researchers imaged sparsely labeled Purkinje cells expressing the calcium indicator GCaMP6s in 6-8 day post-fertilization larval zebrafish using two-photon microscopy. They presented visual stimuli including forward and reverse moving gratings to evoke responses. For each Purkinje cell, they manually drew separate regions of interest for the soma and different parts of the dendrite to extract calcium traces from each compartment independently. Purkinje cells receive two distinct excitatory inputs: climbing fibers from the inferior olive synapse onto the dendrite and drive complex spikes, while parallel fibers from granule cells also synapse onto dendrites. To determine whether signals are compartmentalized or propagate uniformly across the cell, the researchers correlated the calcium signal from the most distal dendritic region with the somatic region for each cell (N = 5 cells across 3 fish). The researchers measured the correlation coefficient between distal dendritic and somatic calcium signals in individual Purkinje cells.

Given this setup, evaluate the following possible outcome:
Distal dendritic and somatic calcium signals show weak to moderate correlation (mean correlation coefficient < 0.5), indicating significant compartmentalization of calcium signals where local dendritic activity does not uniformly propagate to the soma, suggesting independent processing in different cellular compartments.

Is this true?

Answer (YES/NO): NO